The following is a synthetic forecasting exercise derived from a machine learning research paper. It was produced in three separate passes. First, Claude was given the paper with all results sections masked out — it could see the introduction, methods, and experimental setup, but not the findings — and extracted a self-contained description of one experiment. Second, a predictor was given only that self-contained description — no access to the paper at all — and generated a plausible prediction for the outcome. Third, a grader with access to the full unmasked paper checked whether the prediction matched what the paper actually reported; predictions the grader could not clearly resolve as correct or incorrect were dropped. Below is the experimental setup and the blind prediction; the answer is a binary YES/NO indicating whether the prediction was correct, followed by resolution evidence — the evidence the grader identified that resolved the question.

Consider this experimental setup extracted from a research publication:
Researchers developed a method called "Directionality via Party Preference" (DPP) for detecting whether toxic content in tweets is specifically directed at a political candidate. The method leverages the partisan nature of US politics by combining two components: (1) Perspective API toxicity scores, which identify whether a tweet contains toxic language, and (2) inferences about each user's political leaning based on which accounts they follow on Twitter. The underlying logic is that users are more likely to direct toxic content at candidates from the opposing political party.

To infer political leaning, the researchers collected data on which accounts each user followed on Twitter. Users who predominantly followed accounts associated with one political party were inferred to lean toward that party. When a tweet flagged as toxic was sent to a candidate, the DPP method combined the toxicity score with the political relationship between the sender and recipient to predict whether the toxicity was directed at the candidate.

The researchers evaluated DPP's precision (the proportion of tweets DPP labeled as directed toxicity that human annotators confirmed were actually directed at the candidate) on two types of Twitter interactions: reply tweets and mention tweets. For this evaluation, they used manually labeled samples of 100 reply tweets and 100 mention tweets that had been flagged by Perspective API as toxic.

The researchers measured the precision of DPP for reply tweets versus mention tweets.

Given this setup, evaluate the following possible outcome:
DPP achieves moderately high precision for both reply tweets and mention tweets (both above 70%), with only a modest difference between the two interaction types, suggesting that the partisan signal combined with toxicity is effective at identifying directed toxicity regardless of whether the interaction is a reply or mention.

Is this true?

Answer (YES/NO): NO